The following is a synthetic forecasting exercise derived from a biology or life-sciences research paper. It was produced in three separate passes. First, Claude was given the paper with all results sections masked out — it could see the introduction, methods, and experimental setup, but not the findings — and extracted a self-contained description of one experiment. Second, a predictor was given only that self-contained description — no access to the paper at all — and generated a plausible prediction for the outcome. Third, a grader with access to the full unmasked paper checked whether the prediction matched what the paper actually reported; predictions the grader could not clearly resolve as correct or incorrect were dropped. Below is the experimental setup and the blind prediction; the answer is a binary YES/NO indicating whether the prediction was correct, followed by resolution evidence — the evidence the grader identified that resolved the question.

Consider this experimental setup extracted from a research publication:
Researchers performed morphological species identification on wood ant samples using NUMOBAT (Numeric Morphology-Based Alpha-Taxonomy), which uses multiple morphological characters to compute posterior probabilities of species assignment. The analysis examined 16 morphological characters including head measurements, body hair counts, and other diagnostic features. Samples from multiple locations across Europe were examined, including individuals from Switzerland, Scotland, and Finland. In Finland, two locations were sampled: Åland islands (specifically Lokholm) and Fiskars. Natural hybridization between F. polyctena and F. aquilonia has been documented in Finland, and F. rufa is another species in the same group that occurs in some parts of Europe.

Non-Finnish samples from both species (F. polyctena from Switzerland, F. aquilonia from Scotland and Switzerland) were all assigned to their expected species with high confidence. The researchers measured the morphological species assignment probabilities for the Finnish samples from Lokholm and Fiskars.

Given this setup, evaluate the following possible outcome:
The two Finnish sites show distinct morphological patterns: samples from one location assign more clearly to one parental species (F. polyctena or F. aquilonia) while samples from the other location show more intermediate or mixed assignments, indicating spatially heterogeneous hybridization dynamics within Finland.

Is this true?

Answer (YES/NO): NO